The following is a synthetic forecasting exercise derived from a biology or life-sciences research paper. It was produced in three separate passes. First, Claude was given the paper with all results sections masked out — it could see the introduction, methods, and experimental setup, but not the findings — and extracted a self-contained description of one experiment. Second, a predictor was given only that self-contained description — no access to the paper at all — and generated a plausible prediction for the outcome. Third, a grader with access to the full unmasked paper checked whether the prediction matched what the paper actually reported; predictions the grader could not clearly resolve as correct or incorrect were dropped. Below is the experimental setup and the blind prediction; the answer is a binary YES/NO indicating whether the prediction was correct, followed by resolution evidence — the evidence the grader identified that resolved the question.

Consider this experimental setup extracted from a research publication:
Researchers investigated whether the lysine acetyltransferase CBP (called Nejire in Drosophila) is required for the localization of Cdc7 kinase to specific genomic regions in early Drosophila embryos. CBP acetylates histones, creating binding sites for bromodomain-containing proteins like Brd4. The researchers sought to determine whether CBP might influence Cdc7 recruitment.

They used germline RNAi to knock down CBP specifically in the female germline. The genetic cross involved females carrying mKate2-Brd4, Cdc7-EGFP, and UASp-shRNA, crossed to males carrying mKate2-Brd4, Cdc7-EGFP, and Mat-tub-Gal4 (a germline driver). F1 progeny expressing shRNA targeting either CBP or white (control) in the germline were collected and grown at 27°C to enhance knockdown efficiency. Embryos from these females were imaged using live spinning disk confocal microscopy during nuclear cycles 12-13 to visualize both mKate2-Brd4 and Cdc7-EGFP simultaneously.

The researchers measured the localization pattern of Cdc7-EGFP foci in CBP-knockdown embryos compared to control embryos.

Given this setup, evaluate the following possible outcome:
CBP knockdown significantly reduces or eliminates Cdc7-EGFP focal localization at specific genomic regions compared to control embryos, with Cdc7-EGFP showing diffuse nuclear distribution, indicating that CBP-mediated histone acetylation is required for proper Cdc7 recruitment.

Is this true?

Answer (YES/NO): YES